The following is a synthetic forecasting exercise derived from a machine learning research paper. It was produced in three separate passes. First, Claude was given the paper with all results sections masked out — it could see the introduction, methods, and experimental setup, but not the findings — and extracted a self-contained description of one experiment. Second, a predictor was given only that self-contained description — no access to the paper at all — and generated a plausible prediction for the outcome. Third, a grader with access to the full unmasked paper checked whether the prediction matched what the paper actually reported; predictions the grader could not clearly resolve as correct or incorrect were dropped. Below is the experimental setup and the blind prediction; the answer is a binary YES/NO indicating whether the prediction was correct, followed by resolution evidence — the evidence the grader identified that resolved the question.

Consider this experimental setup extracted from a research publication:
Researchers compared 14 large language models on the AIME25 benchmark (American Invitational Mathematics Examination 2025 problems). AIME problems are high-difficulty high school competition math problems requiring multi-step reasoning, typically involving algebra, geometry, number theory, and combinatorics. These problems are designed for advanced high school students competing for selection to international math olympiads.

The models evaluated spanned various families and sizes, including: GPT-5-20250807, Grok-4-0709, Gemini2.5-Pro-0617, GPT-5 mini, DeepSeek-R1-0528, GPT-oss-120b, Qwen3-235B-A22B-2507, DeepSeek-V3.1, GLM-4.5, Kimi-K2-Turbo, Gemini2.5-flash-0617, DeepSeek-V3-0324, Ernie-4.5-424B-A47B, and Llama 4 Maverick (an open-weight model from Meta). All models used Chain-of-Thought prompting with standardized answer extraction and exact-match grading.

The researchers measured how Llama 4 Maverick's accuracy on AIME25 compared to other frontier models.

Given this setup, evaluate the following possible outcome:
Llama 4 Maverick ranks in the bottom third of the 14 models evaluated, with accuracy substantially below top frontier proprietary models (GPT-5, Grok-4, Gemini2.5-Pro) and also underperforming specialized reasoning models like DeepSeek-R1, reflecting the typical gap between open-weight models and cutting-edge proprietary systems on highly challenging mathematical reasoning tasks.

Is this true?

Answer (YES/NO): YES